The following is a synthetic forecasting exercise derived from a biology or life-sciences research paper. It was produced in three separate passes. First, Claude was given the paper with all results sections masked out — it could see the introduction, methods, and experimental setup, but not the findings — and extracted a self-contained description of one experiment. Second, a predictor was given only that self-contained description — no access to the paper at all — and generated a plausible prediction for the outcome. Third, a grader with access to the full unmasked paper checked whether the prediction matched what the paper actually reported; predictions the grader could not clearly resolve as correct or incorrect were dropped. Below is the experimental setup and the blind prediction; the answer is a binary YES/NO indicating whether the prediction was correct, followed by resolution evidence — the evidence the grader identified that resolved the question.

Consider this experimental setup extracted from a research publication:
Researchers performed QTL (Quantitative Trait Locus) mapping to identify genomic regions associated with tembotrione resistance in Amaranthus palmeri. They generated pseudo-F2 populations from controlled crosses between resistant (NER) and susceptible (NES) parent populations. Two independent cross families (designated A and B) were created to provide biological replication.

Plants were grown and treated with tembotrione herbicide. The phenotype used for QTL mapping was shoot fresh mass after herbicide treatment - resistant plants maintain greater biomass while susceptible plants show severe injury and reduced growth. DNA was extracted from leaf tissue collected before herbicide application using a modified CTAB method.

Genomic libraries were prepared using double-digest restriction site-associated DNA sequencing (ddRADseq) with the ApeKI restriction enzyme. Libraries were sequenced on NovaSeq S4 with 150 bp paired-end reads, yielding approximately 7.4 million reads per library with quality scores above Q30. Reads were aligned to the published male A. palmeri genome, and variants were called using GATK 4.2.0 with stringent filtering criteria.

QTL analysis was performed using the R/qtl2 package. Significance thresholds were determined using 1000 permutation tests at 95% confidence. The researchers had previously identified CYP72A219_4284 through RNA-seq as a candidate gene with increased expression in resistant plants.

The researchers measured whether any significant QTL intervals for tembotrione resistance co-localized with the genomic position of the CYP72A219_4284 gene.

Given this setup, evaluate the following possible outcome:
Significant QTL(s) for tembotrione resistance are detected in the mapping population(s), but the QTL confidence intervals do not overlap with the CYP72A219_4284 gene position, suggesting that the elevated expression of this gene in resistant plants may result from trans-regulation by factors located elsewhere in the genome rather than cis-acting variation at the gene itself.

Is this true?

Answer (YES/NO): NO